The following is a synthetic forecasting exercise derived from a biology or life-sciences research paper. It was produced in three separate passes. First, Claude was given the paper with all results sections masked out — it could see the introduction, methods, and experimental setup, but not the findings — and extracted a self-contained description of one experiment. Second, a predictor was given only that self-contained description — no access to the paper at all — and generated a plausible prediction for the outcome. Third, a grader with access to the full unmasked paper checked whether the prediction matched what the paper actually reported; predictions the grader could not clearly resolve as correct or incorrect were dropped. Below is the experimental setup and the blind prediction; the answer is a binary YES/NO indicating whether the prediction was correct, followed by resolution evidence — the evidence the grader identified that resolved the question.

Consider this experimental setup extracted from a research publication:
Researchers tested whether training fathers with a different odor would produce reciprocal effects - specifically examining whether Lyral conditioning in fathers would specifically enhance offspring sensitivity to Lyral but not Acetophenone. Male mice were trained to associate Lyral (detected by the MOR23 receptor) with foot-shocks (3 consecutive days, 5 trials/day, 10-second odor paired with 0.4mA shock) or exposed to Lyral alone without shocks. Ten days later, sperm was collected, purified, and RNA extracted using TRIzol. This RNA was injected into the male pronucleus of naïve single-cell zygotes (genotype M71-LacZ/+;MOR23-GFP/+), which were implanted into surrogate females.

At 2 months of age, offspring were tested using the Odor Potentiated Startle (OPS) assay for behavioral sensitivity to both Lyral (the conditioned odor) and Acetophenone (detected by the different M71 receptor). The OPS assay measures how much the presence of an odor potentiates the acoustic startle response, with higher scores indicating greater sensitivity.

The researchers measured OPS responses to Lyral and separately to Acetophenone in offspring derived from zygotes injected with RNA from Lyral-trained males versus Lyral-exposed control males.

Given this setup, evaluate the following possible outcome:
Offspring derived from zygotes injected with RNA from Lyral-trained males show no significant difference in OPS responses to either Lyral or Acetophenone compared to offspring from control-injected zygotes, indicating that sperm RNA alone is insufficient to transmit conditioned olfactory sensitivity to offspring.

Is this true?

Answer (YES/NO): NO